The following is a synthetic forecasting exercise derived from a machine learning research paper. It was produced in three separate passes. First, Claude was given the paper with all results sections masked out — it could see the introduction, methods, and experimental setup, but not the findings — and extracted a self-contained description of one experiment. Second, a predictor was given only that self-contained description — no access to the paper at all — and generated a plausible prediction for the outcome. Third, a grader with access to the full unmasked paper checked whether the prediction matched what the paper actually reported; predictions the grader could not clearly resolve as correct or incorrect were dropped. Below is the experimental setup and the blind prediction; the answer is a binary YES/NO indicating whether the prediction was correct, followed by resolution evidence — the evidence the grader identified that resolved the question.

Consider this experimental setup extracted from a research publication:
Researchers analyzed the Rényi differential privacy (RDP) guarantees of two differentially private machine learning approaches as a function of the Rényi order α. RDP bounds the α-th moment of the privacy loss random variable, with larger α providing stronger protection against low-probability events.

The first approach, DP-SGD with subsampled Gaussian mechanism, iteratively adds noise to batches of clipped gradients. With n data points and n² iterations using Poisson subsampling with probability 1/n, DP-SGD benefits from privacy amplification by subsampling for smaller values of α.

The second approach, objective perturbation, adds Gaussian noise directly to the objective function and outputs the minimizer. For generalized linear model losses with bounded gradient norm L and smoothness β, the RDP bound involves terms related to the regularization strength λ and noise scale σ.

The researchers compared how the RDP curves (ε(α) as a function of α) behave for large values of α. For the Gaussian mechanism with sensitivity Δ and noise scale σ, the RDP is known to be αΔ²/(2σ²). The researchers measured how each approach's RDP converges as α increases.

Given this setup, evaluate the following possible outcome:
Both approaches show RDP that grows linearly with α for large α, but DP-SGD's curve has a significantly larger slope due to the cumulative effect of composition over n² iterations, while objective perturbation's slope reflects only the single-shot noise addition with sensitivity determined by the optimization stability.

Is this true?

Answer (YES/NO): YES